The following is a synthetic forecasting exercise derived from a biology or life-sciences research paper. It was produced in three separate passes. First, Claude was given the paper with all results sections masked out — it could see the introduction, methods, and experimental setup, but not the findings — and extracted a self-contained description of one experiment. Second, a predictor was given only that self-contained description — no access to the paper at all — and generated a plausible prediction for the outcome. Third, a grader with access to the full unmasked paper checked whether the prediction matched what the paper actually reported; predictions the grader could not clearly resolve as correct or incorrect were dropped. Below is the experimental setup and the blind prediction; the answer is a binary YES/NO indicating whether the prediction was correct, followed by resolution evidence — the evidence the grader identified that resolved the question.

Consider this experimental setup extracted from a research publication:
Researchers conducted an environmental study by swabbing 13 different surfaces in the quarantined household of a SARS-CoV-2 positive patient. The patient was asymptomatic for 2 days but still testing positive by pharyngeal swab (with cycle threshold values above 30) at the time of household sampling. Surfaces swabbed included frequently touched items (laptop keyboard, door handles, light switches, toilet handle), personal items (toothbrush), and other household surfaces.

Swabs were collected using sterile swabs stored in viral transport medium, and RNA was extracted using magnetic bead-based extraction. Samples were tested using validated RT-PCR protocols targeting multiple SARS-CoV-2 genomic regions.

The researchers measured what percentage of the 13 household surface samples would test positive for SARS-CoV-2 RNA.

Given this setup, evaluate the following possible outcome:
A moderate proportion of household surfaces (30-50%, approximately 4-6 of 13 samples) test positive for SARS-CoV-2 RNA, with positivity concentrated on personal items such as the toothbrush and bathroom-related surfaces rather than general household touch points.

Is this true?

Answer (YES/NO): NO